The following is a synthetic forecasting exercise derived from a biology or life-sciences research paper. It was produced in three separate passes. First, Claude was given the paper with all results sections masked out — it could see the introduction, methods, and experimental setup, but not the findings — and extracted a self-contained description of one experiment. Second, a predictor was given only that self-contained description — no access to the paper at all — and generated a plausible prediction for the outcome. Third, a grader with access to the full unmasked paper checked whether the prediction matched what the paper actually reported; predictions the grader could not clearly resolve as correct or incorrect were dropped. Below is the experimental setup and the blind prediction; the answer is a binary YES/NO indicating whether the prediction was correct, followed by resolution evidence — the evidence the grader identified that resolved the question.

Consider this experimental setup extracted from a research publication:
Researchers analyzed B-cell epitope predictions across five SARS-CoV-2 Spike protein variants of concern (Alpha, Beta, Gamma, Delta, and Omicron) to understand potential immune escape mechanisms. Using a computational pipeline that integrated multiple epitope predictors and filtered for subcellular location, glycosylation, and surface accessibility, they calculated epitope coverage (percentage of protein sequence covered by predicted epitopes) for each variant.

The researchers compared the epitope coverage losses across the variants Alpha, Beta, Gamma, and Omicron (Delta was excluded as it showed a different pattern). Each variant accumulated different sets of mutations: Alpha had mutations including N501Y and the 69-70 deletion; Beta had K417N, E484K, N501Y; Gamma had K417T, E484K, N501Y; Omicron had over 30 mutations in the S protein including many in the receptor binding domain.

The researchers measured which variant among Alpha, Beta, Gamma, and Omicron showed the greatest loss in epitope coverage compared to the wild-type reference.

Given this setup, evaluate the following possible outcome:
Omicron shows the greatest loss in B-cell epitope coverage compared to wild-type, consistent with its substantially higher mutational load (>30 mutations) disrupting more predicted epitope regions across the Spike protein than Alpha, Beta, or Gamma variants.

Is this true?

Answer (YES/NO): NO